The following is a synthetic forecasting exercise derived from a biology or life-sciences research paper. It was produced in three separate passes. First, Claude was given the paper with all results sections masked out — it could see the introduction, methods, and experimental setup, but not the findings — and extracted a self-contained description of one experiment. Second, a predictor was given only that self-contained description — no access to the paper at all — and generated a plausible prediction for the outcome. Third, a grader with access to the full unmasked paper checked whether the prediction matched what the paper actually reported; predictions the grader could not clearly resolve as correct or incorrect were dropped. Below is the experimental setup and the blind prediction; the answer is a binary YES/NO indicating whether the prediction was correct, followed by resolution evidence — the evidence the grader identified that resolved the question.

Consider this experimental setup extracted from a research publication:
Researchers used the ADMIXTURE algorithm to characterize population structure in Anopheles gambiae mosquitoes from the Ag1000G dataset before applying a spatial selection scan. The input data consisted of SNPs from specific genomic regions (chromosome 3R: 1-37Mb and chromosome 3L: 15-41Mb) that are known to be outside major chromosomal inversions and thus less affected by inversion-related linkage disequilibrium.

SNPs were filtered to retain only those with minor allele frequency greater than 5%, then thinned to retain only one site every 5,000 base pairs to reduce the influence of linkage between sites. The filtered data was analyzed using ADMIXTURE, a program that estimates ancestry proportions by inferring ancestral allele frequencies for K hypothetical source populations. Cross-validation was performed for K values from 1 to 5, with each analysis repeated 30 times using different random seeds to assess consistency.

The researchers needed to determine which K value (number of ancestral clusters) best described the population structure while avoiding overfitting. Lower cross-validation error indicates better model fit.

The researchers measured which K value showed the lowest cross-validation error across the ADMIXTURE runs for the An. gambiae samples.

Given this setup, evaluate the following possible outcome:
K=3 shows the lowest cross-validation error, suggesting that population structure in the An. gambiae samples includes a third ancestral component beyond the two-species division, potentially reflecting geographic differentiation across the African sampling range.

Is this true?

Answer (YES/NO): YES